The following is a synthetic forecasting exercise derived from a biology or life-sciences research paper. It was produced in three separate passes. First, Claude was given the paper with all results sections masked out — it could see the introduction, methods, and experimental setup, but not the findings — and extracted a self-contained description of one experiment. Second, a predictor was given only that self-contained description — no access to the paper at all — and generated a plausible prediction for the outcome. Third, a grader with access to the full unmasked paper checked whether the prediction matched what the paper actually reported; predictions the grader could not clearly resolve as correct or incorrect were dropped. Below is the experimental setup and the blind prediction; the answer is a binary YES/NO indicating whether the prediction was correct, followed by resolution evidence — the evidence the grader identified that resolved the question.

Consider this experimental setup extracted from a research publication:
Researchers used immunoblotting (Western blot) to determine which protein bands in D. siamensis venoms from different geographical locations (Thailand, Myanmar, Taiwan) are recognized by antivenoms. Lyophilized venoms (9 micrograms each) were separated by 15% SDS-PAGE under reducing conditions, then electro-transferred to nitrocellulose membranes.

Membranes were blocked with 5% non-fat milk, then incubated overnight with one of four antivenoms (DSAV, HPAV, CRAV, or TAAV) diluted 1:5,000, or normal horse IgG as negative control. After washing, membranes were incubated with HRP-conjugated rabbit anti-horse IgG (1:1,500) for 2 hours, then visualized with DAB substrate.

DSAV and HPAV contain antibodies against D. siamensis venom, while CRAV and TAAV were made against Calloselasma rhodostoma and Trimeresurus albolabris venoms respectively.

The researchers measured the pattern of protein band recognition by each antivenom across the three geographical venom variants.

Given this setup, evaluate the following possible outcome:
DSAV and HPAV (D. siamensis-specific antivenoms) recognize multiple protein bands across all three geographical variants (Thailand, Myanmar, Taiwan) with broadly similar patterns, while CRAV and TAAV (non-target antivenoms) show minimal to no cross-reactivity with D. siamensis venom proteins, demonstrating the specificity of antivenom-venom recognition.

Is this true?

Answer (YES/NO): YES